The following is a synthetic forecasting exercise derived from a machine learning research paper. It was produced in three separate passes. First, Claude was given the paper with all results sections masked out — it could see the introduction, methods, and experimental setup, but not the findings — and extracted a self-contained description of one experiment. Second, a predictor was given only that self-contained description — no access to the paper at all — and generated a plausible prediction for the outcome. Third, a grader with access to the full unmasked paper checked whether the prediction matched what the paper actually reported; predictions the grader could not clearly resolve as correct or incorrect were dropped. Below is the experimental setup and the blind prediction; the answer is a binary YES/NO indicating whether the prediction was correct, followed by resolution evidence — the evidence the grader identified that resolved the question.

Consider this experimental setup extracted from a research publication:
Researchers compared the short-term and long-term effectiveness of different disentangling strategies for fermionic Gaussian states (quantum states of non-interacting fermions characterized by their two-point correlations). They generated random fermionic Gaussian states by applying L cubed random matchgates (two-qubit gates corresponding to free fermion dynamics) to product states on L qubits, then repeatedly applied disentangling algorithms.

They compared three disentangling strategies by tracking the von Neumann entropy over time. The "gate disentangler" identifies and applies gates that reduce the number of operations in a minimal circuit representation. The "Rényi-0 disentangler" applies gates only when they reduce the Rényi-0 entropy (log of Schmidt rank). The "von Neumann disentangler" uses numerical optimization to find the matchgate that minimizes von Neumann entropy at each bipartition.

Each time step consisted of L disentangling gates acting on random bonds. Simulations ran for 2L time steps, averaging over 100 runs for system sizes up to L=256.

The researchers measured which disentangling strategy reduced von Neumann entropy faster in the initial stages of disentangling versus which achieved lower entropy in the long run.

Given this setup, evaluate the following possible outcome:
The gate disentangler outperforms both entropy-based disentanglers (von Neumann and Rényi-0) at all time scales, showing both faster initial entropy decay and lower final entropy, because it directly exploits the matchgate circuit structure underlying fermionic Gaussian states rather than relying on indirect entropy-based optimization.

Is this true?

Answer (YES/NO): NO